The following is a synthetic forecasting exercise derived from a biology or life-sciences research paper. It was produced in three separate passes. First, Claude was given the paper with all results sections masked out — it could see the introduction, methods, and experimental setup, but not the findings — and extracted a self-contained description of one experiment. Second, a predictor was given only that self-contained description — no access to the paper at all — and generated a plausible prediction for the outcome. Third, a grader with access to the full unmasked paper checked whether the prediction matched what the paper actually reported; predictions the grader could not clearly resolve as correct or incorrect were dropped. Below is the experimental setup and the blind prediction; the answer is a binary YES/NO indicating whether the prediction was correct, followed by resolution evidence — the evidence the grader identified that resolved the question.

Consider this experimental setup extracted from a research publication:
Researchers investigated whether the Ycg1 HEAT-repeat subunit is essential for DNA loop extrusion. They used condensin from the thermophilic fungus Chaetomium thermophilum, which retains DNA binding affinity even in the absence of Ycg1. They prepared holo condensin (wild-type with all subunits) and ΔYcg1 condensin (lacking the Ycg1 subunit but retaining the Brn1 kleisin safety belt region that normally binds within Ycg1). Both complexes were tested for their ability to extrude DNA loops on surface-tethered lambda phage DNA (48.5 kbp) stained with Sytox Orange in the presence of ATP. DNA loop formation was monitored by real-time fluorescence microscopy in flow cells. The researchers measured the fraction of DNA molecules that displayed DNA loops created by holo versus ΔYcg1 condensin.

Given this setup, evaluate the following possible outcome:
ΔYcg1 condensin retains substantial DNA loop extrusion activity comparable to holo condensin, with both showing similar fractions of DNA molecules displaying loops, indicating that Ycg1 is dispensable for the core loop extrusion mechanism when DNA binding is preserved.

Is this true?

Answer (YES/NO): NO